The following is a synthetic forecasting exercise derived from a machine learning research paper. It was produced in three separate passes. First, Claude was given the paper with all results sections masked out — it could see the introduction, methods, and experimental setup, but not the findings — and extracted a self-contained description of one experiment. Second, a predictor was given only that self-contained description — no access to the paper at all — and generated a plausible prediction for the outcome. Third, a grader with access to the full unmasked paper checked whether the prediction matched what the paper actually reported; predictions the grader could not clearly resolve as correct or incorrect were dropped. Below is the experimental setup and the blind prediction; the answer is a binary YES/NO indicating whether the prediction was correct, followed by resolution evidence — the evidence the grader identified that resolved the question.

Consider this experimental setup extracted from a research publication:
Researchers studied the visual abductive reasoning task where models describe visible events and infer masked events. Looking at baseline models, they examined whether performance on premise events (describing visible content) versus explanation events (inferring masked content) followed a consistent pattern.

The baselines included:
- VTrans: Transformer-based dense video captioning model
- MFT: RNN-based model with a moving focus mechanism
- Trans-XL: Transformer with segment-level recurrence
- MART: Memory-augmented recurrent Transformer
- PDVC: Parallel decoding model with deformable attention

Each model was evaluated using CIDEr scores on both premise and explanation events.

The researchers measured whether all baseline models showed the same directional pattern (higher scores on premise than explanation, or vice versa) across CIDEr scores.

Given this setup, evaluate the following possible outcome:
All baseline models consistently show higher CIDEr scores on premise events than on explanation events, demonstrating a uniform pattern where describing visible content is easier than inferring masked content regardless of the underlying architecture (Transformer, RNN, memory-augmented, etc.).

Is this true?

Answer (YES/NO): YES